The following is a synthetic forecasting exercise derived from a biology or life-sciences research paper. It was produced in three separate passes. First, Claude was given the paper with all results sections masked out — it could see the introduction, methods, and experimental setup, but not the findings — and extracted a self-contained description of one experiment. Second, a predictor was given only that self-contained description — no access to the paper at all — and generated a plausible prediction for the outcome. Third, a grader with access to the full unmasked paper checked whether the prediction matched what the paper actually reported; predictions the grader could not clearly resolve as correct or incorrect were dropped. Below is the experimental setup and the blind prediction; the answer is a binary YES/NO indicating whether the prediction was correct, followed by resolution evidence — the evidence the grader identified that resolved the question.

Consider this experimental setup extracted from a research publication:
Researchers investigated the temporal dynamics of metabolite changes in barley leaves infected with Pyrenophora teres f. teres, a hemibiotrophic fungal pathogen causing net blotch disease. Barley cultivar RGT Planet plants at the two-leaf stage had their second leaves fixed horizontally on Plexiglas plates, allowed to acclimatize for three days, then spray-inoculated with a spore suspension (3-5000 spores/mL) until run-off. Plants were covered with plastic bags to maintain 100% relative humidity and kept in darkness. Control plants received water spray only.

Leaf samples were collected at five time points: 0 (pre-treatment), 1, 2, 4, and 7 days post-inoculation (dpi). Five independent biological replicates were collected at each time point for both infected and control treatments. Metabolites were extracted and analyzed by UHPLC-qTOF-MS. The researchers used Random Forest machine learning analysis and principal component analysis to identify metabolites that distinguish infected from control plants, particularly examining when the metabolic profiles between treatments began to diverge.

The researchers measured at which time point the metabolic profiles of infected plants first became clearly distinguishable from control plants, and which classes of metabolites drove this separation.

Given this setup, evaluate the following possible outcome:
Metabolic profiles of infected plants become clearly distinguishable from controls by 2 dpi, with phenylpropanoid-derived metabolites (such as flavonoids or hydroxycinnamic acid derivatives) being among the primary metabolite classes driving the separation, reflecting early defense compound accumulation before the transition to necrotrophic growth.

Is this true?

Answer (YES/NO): NO